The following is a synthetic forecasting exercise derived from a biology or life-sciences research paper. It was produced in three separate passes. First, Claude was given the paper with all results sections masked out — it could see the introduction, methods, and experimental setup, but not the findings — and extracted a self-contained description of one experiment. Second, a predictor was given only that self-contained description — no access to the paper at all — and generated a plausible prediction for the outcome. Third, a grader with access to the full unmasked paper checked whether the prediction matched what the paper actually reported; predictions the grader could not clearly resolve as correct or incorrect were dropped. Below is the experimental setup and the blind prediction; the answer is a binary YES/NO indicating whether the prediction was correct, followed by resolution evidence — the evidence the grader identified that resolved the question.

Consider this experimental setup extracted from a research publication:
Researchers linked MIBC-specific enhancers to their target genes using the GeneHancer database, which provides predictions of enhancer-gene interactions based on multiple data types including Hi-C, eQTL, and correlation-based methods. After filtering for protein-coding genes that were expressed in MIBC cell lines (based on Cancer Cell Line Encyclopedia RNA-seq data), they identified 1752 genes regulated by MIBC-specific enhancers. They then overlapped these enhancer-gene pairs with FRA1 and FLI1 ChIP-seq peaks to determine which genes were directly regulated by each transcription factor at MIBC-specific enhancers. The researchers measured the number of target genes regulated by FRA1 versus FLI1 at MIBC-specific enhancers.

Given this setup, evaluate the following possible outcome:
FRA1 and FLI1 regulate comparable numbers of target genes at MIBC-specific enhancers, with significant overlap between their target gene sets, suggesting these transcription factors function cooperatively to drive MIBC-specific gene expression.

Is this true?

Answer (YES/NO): NO